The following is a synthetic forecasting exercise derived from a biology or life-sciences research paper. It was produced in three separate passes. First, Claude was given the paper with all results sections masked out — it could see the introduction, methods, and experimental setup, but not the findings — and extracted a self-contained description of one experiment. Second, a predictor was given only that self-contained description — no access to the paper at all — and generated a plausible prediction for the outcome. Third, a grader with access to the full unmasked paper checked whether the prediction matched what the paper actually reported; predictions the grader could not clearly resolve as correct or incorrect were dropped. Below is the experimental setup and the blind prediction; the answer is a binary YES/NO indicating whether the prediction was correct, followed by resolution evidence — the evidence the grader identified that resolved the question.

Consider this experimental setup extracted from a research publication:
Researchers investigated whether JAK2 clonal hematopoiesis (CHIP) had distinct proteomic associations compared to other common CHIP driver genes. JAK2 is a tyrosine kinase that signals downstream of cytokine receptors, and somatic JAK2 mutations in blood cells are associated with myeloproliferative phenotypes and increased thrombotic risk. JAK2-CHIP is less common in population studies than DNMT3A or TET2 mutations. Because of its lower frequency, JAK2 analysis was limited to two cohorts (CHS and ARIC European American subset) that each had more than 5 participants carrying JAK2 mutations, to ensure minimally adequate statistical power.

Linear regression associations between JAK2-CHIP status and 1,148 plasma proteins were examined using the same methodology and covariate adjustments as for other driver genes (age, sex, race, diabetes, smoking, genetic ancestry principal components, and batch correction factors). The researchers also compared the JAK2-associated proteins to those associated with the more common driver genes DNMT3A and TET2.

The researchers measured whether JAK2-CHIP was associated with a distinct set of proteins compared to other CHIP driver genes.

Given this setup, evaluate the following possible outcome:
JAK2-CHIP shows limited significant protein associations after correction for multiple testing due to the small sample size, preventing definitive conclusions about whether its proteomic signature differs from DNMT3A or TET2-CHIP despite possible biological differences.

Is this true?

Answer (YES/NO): NO